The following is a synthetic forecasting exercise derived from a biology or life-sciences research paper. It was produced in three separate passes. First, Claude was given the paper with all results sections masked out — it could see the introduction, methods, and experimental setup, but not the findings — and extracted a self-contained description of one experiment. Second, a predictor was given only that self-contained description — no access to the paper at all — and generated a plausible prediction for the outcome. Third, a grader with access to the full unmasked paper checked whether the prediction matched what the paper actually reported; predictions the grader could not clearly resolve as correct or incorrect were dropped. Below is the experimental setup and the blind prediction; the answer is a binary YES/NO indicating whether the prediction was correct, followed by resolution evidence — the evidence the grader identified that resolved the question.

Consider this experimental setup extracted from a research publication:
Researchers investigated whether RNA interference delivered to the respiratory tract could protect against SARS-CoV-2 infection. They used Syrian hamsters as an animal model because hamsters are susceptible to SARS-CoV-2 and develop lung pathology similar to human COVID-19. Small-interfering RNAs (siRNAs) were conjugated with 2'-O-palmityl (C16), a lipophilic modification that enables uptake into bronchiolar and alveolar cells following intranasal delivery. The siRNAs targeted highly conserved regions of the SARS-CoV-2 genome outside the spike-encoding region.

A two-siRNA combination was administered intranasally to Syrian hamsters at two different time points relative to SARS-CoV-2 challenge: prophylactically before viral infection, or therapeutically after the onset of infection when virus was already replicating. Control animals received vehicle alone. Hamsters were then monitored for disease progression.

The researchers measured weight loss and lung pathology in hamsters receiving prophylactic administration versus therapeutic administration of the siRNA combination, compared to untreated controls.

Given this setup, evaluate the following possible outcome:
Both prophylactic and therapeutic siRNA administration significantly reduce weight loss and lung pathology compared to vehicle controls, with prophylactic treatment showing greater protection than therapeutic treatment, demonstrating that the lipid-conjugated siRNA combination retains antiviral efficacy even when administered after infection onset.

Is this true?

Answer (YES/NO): NO